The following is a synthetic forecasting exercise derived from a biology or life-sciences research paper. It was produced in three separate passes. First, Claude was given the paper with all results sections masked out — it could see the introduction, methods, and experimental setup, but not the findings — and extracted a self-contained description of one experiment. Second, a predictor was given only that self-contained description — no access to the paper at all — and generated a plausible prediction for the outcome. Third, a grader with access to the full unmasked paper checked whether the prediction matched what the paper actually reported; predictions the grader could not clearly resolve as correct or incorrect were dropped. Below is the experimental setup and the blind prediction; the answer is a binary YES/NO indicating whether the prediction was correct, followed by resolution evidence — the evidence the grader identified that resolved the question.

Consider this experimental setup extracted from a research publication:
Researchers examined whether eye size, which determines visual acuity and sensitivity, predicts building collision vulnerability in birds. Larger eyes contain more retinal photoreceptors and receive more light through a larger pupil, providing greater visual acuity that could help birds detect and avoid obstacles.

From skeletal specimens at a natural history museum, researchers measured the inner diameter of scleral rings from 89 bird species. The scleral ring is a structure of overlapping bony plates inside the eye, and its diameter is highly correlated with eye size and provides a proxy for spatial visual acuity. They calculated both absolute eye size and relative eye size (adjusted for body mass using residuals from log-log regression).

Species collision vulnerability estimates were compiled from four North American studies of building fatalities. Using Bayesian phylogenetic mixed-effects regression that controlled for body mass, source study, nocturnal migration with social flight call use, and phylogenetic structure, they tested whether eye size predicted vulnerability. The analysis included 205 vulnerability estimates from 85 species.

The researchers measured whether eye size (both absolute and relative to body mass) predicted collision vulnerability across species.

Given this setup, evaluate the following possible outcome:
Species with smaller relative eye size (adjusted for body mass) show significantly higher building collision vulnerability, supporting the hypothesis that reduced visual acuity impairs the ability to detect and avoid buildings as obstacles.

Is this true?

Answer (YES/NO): NO